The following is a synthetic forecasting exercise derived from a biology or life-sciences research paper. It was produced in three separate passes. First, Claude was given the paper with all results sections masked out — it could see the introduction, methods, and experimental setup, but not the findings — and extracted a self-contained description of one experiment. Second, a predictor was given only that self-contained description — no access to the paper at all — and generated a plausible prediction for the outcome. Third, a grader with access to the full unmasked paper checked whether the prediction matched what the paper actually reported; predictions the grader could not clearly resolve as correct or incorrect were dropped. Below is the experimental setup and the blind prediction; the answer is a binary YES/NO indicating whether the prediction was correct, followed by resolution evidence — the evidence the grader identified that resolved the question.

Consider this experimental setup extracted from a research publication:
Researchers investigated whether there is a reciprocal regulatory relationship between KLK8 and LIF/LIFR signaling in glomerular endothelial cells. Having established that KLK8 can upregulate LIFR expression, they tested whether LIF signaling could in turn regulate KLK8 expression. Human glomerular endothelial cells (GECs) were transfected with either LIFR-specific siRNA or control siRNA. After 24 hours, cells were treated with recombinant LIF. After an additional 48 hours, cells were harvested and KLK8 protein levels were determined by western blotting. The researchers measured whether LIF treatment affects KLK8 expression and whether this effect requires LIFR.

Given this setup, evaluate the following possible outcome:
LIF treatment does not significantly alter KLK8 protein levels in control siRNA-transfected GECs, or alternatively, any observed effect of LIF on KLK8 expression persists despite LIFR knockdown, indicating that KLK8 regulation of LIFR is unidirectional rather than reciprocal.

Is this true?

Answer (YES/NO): NO